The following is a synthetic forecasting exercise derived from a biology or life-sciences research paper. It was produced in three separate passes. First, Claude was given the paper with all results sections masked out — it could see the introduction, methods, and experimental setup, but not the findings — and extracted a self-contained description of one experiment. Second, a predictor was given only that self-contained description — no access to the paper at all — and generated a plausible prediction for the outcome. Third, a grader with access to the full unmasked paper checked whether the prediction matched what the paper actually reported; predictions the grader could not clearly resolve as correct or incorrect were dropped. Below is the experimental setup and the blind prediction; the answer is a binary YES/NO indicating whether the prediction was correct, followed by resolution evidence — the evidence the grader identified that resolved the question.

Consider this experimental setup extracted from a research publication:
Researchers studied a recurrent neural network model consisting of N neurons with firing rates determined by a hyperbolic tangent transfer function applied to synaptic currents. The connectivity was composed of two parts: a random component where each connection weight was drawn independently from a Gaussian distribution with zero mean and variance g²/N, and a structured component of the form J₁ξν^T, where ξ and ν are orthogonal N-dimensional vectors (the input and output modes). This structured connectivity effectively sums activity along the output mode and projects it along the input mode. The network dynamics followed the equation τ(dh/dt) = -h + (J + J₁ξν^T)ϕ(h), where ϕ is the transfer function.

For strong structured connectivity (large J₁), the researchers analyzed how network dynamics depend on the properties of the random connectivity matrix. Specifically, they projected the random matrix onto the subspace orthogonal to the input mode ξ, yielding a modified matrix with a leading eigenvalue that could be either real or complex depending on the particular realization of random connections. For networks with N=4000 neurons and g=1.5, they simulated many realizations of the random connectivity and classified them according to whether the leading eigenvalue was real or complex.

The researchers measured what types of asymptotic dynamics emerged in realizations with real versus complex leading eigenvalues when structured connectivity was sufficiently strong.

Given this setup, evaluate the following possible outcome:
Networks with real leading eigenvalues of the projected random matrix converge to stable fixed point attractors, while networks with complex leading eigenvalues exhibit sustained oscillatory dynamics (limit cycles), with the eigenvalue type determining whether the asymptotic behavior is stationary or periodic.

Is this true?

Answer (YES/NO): YES